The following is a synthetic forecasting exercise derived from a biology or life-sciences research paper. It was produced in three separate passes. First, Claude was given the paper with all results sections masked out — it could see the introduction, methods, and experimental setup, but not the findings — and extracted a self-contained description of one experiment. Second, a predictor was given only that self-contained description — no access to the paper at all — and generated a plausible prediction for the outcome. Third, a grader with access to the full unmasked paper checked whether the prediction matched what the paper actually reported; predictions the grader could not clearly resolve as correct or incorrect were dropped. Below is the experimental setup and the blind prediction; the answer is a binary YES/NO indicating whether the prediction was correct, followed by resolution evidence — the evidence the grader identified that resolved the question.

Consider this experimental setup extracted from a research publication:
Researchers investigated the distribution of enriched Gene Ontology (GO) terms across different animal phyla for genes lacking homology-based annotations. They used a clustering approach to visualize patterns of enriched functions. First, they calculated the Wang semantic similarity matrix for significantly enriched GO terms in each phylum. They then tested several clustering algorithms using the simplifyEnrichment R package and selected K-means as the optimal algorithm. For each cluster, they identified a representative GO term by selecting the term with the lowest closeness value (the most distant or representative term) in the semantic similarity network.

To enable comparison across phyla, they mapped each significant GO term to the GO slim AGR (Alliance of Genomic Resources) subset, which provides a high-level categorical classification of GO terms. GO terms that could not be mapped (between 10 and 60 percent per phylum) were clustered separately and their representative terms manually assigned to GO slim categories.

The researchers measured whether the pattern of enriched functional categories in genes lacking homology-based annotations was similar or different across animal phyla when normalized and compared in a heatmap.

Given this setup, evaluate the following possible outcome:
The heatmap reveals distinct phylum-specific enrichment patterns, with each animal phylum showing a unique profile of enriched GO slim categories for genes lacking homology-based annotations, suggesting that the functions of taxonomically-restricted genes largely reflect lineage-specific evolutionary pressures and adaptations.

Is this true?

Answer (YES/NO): NO